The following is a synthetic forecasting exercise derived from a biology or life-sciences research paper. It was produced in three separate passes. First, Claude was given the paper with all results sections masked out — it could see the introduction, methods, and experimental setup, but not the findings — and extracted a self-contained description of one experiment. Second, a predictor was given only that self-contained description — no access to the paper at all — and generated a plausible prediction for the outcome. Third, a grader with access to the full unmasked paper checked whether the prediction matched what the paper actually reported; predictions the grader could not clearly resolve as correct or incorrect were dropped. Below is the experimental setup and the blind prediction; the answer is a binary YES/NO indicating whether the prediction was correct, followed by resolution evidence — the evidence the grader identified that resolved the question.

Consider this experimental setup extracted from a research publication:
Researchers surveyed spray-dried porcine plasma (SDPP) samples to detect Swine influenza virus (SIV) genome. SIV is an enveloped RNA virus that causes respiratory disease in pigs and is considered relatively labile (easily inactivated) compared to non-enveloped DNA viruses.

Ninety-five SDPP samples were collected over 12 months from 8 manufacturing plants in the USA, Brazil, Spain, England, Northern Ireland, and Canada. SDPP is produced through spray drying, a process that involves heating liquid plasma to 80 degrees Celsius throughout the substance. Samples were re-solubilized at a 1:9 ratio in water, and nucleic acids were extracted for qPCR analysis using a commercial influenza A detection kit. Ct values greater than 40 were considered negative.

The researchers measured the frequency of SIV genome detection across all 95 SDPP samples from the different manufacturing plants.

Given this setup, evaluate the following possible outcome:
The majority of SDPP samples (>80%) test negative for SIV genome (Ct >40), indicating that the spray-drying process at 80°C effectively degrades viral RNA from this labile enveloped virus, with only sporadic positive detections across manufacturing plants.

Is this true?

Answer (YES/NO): YES